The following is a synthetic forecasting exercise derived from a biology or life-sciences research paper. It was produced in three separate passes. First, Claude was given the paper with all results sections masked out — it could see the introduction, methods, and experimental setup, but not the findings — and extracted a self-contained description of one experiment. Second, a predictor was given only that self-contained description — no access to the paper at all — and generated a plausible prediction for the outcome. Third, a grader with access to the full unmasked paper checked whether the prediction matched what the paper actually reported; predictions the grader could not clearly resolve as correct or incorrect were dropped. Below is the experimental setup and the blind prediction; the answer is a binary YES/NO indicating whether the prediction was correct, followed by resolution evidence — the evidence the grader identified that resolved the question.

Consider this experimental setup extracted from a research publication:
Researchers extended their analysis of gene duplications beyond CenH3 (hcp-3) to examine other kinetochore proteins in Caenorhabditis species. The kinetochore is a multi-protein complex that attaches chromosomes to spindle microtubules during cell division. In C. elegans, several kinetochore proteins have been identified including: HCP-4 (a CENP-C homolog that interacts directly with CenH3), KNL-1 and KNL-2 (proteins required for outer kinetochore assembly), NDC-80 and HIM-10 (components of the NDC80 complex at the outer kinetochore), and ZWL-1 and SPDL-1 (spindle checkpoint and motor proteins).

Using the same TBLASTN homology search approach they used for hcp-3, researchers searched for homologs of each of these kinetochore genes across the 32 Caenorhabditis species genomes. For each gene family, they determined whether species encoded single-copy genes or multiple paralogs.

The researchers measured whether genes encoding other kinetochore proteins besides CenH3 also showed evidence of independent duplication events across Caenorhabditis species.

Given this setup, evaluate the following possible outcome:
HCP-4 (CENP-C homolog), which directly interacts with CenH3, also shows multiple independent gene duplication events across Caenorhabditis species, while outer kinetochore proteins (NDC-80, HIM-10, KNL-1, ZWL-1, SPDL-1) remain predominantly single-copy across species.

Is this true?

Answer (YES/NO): NO